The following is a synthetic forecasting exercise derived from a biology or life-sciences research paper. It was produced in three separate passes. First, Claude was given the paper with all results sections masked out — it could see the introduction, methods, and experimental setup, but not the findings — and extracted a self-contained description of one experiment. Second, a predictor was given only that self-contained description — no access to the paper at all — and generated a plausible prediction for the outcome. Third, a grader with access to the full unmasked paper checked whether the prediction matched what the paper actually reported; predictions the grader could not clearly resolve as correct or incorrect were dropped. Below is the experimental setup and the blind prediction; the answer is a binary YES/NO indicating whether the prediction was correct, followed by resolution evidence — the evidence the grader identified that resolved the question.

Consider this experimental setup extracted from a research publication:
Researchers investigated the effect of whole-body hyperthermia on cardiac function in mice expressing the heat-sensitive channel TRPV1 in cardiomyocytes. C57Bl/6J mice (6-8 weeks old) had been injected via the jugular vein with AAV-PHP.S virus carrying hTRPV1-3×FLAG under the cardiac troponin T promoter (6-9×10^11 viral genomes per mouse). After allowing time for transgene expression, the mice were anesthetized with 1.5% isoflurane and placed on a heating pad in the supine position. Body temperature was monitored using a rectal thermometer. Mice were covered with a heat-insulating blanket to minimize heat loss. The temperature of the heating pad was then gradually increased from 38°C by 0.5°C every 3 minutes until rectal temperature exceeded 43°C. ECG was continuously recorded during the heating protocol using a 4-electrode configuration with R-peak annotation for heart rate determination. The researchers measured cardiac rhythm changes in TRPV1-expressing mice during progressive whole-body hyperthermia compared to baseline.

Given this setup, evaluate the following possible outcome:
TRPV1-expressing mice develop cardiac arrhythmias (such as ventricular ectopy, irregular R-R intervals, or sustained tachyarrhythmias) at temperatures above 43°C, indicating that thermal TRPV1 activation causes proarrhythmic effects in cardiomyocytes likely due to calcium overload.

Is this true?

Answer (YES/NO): NO